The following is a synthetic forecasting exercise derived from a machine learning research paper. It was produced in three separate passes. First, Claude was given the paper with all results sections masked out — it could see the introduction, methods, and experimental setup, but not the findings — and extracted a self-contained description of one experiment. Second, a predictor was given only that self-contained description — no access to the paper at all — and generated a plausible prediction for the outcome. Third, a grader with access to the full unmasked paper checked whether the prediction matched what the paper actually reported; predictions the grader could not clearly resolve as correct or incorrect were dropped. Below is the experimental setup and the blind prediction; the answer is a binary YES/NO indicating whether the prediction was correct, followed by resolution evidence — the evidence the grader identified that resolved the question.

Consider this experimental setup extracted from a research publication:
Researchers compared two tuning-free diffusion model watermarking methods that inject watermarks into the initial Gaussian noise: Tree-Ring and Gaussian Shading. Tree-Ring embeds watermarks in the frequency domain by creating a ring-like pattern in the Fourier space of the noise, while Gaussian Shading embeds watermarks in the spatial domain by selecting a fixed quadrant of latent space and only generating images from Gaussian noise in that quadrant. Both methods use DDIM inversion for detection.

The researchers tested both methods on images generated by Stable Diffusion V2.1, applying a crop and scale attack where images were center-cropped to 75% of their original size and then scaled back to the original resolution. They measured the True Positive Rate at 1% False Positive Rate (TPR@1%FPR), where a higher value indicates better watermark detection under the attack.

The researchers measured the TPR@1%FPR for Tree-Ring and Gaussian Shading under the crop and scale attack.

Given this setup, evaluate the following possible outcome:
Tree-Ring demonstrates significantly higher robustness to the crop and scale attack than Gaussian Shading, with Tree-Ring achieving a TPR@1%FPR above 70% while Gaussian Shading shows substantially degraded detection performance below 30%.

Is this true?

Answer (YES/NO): NO